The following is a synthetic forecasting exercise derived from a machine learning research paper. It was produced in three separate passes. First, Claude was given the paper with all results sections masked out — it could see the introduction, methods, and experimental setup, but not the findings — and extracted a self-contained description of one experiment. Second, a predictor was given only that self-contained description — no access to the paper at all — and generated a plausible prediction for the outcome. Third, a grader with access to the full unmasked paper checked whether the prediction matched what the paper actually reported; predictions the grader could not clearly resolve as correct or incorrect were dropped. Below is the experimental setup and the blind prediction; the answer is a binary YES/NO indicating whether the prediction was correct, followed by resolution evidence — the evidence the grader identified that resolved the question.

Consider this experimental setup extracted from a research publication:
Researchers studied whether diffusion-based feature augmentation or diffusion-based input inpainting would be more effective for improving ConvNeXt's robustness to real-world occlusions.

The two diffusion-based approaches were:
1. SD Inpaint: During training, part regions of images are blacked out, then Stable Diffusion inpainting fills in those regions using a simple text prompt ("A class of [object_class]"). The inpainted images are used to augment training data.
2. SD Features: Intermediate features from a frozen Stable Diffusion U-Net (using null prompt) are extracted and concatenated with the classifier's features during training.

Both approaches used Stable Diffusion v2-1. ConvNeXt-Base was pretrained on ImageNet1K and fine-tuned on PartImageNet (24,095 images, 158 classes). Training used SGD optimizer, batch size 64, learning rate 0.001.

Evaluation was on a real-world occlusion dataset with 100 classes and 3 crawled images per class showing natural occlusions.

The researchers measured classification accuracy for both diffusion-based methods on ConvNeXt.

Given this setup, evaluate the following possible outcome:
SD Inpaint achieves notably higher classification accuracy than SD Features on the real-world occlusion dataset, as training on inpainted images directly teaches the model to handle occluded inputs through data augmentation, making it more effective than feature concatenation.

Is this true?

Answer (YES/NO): NO